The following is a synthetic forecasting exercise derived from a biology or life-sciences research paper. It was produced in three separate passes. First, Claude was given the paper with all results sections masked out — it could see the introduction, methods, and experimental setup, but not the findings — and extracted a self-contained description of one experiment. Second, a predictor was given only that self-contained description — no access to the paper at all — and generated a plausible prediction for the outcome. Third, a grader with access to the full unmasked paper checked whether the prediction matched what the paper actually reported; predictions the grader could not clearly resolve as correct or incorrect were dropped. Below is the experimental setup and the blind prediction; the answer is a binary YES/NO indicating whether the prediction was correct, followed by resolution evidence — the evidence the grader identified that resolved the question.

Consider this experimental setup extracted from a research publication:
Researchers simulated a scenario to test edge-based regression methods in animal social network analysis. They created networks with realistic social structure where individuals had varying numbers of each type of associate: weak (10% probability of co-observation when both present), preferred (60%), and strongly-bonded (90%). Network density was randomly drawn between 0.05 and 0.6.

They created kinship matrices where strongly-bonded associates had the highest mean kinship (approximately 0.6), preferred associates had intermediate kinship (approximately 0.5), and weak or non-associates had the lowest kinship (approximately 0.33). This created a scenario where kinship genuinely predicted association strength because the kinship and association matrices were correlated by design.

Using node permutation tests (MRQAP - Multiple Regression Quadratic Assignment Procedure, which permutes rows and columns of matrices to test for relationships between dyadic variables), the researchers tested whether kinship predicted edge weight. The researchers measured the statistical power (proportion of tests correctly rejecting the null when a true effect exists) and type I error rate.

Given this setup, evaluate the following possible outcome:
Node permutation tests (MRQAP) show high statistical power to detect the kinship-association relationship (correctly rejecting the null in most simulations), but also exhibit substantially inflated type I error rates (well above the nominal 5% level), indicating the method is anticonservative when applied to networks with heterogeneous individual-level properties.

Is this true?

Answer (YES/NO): NO